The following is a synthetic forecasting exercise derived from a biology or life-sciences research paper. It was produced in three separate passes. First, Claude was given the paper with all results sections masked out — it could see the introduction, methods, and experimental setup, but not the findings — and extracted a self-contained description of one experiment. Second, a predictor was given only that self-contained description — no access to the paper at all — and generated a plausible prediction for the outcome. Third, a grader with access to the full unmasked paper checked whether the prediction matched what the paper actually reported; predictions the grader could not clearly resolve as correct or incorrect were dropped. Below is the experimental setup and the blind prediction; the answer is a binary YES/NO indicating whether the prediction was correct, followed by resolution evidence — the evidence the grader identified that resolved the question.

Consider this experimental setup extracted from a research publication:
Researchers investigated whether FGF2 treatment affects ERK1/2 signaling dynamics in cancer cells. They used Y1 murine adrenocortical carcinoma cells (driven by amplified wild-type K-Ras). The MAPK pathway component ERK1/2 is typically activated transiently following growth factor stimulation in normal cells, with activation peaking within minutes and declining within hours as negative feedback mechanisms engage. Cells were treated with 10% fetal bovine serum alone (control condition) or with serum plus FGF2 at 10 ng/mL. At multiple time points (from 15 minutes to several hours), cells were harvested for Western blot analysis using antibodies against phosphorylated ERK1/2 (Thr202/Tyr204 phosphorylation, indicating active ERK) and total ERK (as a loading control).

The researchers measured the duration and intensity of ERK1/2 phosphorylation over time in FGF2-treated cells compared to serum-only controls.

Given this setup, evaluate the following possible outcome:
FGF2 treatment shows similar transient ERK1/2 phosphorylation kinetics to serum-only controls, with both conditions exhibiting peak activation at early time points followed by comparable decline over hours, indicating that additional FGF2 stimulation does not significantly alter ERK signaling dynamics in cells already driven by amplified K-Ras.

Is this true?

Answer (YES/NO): NO